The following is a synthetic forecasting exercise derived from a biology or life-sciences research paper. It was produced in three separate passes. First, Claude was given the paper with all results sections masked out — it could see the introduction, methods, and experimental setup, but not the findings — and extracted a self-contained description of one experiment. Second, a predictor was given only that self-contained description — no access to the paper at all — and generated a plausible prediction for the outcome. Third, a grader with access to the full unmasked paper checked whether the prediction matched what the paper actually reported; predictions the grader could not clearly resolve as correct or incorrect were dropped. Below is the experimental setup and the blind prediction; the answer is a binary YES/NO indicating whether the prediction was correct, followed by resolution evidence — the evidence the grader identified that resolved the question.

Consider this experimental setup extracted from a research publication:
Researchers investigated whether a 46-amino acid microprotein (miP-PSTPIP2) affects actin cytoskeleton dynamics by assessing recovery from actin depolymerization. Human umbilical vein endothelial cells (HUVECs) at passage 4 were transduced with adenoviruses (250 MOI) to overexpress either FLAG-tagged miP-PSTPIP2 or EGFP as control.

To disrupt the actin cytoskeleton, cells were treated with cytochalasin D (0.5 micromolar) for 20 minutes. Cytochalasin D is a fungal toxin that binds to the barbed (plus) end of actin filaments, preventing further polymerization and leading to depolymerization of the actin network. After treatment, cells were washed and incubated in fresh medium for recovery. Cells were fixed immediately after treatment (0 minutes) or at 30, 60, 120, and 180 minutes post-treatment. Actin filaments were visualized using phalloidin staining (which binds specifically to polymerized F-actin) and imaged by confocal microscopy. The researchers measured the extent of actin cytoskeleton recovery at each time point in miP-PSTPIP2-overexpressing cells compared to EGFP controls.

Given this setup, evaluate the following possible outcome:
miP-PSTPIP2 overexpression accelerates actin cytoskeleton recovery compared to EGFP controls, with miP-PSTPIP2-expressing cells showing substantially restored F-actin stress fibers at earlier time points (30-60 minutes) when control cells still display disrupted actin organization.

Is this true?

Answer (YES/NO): YES